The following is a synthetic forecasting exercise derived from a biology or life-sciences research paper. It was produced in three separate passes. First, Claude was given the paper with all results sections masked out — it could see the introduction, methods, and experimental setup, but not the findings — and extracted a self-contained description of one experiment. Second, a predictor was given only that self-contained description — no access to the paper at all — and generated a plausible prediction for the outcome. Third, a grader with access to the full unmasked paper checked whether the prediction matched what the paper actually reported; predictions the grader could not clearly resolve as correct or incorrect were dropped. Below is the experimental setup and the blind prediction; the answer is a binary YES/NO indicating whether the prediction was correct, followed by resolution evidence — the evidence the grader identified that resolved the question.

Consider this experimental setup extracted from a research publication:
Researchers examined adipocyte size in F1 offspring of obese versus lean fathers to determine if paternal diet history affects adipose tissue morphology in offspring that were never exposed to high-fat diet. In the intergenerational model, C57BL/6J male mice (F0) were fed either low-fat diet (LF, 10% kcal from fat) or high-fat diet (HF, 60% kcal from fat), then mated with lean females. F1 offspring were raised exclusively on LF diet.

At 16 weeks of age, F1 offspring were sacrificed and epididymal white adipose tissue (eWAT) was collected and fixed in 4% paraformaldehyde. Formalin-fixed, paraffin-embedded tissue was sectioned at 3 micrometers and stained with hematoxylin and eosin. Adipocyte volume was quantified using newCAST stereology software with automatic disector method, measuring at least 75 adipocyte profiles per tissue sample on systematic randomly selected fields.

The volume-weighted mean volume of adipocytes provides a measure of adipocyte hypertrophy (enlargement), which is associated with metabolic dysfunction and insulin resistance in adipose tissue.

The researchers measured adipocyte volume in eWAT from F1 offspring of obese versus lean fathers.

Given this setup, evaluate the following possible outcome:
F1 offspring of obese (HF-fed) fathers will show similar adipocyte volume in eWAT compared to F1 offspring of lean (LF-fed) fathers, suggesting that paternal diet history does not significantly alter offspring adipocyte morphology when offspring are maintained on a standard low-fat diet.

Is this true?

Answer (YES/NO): NO